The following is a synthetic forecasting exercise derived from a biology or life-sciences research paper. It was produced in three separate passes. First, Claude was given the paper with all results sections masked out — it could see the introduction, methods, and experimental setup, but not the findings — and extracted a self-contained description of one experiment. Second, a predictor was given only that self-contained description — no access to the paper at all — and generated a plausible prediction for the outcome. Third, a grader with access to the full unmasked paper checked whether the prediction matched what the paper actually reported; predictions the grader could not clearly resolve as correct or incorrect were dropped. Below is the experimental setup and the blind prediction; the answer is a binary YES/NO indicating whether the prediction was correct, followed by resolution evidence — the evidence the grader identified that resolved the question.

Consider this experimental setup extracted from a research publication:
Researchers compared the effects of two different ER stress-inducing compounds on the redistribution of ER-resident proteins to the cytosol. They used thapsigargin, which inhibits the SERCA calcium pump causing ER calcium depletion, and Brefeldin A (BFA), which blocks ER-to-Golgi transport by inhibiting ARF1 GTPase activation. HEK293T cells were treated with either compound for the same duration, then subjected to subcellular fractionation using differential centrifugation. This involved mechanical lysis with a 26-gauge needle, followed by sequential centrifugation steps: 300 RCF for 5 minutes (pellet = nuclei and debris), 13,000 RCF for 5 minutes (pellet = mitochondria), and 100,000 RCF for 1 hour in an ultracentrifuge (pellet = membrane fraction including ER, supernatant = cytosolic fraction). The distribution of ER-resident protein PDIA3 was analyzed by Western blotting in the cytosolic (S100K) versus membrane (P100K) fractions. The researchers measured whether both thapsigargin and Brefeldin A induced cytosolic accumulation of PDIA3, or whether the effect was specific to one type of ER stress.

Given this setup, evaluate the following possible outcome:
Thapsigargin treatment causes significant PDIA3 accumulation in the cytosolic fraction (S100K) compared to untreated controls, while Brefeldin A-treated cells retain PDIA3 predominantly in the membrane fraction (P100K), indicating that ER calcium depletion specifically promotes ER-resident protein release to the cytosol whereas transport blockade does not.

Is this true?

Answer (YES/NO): NO